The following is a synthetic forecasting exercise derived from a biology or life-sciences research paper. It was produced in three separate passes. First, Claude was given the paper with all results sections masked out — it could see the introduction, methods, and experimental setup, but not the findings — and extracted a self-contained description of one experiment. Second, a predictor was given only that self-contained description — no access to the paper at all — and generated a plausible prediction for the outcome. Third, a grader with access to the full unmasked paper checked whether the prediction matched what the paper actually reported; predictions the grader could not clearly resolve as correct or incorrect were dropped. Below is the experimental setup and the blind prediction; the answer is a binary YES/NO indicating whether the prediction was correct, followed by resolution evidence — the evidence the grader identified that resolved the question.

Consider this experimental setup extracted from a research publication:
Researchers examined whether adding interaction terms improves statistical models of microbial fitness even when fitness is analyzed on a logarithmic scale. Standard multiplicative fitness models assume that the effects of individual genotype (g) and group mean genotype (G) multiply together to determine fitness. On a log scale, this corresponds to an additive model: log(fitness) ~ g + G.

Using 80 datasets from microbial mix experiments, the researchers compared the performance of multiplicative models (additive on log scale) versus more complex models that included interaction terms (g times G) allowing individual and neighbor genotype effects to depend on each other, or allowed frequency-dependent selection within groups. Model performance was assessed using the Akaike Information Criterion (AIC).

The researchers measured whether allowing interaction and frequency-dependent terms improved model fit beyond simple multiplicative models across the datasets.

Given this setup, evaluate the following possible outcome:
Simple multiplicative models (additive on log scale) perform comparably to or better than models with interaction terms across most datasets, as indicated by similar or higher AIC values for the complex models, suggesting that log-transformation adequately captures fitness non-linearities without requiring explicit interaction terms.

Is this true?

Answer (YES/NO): NO